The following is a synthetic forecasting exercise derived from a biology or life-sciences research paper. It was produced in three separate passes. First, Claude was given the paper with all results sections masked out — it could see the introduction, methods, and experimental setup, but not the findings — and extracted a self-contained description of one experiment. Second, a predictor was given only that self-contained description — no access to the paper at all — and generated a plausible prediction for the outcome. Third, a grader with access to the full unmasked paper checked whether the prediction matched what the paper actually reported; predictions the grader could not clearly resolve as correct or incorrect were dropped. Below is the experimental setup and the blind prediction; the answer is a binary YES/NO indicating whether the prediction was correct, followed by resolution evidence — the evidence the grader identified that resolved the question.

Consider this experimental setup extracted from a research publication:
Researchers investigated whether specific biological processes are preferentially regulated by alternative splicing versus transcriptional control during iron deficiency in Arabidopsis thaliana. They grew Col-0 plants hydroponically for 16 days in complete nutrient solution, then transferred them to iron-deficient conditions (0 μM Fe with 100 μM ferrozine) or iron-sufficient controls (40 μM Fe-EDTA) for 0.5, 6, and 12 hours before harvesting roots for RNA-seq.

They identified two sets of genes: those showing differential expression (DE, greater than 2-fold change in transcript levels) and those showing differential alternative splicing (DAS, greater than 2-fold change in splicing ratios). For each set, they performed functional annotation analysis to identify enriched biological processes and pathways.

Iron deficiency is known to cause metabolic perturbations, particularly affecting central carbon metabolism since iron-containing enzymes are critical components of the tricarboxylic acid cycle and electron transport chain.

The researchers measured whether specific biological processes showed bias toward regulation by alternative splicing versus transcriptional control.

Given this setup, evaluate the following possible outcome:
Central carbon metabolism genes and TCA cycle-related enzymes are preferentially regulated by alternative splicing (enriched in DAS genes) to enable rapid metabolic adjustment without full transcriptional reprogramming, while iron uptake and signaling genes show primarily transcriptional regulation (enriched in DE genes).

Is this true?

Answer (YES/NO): YES